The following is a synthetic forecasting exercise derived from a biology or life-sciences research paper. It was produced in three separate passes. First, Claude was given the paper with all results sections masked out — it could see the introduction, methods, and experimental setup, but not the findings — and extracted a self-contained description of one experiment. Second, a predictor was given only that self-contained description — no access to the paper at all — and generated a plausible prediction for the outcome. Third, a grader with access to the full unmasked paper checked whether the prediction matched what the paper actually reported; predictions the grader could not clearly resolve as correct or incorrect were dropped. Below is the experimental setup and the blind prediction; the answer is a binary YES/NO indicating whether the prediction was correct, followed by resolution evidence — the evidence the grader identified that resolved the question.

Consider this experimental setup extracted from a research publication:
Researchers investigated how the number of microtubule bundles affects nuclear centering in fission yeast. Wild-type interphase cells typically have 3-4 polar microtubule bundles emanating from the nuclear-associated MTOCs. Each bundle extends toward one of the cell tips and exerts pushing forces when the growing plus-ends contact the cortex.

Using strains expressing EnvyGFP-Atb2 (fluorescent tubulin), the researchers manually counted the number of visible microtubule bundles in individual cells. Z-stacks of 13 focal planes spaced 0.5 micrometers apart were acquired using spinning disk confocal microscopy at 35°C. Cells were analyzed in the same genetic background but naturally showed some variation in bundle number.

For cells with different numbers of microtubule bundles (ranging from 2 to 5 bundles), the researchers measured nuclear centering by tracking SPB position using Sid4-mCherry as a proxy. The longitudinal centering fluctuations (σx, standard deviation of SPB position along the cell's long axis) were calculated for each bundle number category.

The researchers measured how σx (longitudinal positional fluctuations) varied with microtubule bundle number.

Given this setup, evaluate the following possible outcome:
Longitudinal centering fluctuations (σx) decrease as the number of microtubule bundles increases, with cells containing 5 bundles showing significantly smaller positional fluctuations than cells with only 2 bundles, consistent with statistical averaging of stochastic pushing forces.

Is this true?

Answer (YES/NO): YES